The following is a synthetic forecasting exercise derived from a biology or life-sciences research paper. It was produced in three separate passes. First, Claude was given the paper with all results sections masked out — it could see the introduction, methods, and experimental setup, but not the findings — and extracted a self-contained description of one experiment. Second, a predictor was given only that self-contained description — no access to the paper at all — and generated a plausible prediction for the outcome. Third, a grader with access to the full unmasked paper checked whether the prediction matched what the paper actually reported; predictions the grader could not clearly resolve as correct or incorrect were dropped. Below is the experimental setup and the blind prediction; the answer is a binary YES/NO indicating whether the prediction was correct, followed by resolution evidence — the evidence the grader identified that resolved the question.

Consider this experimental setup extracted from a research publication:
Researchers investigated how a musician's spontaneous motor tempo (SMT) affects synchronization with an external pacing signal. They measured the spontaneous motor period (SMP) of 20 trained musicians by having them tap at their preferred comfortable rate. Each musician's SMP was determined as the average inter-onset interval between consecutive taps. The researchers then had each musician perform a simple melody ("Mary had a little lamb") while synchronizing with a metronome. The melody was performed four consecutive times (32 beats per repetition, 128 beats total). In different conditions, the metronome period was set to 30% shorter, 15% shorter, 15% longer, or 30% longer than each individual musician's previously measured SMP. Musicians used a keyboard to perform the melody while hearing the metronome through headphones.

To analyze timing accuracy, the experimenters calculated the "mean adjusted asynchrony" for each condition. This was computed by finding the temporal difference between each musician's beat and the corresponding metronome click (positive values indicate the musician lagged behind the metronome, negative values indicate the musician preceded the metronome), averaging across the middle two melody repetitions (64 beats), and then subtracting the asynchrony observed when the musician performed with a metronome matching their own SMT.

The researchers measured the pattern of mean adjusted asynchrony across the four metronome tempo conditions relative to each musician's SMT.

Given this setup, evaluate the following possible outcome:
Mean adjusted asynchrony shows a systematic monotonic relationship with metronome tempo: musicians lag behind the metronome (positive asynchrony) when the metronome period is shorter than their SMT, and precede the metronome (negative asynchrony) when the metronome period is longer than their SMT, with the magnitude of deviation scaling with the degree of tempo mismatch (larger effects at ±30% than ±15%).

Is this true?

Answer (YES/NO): YES